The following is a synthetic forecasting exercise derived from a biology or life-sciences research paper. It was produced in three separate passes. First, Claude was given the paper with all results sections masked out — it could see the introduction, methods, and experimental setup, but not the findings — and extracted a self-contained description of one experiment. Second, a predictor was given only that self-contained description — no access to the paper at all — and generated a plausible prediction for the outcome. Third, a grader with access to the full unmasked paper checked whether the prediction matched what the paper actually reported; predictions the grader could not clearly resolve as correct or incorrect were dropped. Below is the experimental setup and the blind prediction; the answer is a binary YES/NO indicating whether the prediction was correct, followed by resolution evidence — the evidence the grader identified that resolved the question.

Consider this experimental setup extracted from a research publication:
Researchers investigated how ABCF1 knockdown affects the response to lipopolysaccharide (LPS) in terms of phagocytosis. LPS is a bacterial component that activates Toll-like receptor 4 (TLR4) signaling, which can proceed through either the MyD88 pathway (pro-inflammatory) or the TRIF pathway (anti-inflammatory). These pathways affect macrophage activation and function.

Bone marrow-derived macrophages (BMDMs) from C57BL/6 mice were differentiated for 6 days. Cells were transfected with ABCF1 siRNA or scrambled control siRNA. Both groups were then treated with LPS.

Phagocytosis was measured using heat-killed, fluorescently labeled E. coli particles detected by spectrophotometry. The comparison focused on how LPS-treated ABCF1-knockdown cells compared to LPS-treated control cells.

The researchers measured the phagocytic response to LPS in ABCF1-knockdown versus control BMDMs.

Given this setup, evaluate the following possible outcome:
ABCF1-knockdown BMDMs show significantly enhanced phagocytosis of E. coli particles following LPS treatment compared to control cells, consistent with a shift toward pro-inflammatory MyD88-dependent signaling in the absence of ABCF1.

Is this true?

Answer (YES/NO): NO